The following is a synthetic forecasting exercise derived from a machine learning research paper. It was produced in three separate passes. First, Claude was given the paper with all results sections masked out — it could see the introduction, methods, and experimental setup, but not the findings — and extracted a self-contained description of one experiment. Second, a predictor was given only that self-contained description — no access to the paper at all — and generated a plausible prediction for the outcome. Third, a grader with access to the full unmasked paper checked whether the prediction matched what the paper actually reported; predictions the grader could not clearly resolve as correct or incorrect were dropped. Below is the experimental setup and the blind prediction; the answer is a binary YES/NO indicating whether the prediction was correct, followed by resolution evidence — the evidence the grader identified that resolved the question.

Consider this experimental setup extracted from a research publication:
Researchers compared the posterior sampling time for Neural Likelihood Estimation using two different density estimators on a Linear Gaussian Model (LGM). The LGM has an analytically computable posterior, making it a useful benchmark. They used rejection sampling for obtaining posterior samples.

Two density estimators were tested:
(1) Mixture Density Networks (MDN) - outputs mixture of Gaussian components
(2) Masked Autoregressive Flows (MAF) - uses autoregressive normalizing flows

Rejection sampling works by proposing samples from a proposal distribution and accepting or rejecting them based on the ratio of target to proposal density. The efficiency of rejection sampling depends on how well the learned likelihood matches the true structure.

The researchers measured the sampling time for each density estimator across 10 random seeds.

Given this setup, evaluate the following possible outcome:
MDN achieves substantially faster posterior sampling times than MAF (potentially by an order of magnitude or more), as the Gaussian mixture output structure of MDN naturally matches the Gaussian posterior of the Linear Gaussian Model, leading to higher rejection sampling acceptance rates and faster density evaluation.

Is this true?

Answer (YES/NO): NO